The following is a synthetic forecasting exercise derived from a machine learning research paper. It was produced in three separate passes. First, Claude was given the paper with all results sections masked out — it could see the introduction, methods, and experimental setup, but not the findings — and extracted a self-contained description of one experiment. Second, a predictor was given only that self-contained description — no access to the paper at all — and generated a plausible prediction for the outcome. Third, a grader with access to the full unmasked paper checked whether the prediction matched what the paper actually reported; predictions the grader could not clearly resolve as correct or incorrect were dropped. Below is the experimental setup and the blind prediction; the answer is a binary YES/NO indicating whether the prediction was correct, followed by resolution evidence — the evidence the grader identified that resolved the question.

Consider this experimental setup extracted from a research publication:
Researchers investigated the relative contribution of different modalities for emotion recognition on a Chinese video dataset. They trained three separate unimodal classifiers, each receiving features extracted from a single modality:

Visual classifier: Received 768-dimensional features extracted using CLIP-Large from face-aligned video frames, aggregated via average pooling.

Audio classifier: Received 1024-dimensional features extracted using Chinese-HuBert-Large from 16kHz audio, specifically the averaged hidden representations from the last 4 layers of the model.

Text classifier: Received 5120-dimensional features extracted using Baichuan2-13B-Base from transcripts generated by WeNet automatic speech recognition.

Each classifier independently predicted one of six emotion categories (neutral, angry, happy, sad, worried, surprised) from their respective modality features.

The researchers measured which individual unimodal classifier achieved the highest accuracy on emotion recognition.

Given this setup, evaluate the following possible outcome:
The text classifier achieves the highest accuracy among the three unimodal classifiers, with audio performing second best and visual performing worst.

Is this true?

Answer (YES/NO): NO